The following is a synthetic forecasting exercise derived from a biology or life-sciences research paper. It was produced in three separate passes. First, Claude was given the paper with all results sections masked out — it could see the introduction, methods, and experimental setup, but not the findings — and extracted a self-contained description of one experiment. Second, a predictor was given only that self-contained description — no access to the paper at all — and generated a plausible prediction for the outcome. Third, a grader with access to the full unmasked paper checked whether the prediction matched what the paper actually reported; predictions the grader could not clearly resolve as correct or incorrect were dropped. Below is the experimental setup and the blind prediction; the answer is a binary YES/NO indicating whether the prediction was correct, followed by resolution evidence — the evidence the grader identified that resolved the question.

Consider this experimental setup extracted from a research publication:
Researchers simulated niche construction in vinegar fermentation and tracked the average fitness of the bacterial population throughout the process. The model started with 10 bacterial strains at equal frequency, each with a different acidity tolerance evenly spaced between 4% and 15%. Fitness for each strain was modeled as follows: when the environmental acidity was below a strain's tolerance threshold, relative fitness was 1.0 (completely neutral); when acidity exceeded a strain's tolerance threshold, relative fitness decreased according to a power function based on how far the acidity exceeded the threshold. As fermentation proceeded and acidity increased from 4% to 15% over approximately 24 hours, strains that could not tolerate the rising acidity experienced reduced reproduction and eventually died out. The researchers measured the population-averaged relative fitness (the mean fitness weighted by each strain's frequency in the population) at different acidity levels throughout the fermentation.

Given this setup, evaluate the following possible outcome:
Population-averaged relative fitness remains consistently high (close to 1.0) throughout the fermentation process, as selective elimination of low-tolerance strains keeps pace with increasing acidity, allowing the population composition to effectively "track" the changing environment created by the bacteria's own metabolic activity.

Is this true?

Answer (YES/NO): NO